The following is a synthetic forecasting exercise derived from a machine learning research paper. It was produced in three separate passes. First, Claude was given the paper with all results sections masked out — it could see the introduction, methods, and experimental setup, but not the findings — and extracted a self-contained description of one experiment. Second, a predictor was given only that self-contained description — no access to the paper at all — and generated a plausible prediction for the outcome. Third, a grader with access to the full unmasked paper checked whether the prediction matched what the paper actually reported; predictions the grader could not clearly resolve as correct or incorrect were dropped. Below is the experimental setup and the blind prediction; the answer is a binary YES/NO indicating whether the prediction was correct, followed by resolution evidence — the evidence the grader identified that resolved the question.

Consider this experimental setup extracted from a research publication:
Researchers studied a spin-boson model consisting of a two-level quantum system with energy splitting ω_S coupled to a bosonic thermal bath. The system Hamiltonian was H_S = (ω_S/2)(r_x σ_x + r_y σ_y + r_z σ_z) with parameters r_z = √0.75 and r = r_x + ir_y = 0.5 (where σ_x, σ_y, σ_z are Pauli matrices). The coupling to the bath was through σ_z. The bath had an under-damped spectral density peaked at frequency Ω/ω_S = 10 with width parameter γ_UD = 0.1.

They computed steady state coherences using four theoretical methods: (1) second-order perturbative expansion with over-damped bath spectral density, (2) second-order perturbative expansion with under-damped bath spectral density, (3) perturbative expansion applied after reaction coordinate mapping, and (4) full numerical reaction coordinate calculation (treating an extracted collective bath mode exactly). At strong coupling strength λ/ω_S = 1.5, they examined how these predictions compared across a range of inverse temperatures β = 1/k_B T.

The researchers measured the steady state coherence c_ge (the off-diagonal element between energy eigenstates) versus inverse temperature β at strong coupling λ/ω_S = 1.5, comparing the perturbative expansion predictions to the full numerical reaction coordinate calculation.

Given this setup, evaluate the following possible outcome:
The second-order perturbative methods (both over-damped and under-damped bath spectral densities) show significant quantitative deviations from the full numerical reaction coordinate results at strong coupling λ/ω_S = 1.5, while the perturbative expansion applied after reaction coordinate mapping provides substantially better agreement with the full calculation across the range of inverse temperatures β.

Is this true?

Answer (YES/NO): NO